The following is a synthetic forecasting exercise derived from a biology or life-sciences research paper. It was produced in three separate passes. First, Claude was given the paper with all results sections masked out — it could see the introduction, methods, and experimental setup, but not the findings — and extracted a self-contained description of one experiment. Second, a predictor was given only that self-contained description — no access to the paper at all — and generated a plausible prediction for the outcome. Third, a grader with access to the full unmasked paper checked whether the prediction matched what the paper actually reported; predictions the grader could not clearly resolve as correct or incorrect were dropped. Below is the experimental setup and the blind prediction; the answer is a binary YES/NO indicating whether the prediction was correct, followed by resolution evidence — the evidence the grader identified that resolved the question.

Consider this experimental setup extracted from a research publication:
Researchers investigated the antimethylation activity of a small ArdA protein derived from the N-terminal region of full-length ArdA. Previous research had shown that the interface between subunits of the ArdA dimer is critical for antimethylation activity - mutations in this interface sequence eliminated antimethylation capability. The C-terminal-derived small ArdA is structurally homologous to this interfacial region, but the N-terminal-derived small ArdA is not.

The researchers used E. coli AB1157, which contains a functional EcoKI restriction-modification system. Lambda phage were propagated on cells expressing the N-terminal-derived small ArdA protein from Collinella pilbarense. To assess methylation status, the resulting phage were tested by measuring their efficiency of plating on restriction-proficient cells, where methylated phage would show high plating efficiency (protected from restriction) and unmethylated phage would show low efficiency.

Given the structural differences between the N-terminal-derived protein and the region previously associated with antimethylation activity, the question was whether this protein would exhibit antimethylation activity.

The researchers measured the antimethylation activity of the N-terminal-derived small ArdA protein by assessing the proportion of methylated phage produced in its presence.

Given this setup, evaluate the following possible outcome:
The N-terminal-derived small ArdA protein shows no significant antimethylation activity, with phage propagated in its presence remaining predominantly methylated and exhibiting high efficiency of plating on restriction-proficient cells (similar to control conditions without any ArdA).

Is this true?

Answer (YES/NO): NO